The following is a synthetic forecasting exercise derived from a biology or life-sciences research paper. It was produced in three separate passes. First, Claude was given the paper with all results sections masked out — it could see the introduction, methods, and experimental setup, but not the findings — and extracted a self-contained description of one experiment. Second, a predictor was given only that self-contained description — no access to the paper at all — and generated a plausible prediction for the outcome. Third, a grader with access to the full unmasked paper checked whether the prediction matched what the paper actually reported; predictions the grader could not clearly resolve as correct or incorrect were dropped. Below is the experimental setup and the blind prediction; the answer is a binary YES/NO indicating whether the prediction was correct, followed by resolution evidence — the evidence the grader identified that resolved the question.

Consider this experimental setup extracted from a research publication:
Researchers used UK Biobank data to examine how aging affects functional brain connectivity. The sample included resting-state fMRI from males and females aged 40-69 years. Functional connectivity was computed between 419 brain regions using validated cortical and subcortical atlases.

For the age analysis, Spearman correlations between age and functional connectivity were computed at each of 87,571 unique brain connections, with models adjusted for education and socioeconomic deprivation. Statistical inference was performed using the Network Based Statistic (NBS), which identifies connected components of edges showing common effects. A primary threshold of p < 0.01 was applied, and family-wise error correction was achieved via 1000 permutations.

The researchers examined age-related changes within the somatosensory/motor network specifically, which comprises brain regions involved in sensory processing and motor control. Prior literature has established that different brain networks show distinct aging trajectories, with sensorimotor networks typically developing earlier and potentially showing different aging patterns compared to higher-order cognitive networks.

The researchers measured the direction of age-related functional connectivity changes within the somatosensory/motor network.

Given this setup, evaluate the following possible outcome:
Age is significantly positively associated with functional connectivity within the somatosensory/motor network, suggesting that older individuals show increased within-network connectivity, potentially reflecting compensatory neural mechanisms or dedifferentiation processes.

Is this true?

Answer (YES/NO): NO